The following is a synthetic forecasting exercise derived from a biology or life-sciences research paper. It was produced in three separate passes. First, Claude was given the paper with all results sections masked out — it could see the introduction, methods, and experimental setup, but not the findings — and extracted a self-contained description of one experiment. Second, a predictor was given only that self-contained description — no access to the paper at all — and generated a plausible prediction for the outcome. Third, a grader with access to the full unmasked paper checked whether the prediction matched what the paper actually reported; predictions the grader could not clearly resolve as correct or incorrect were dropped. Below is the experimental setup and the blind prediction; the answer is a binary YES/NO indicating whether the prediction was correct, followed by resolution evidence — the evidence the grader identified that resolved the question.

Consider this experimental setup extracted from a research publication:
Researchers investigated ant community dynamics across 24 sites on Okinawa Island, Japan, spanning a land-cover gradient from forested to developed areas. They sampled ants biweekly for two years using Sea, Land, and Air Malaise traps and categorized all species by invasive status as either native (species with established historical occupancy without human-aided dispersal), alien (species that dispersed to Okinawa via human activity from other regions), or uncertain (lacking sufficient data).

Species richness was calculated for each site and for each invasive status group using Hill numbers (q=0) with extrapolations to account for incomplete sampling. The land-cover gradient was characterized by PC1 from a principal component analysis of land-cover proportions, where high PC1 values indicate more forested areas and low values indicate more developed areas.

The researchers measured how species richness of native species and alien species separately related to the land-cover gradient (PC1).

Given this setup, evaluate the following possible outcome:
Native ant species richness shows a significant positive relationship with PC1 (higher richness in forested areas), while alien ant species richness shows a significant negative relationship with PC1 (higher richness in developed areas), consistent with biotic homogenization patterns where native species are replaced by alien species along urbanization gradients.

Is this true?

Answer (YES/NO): YES